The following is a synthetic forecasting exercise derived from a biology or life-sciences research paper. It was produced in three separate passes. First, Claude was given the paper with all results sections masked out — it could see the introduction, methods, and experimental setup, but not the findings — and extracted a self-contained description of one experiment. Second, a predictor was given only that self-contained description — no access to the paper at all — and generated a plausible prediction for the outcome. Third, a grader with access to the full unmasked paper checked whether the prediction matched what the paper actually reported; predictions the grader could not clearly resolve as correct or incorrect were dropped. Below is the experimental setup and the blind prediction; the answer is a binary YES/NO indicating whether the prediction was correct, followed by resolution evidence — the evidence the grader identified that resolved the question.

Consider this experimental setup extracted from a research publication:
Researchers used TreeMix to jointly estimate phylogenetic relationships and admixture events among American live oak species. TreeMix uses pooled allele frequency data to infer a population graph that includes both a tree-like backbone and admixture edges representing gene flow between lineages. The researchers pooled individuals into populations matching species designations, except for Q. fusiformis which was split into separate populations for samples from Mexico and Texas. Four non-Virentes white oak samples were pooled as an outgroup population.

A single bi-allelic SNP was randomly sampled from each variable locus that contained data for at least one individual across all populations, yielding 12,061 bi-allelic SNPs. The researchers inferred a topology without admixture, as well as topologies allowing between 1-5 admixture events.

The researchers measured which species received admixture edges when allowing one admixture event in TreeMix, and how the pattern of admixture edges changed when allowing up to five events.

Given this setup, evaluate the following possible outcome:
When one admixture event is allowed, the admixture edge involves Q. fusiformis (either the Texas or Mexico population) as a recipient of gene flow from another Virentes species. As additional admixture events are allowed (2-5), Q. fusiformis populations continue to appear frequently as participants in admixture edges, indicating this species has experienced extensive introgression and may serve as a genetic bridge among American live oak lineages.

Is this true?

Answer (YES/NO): NO